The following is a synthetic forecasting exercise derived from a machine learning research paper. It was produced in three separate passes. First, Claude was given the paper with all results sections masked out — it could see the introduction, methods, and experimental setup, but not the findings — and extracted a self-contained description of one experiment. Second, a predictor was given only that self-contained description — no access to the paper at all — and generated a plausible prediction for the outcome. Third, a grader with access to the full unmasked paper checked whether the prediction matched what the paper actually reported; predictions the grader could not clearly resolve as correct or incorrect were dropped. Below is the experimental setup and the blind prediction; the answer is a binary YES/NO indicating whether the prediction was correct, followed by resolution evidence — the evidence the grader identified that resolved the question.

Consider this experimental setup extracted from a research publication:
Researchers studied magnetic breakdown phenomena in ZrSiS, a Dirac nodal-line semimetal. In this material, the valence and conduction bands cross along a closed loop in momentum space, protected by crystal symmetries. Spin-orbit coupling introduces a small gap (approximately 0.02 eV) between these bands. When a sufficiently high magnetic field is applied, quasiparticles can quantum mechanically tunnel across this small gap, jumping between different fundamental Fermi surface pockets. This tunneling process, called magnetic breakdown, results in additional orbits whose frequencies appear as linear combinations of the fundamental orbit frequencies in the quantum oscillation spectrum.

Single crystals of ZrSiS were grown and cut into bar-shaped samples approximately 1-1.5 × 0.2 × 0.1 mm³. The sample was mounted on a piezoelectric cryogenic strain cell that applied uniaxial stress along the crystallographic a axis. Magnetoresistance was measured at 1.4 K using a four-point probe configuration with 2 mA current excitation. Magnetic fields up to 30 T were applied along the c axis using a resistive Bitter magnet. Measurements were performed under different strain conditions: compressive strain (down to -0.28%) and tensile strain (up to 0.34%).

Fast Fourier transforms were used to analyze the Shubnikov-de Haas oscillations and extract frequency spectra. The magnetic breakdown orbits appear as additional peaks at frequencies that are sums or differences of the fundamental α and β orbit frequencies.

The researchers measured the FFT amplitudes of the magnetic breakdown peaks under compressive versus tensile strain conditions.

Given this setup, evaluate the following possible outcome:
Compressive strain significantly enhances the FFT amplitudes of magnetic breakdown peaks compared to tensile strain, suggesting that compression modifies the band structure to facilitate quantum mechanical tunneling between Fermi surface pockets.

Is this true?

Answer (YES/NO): NO